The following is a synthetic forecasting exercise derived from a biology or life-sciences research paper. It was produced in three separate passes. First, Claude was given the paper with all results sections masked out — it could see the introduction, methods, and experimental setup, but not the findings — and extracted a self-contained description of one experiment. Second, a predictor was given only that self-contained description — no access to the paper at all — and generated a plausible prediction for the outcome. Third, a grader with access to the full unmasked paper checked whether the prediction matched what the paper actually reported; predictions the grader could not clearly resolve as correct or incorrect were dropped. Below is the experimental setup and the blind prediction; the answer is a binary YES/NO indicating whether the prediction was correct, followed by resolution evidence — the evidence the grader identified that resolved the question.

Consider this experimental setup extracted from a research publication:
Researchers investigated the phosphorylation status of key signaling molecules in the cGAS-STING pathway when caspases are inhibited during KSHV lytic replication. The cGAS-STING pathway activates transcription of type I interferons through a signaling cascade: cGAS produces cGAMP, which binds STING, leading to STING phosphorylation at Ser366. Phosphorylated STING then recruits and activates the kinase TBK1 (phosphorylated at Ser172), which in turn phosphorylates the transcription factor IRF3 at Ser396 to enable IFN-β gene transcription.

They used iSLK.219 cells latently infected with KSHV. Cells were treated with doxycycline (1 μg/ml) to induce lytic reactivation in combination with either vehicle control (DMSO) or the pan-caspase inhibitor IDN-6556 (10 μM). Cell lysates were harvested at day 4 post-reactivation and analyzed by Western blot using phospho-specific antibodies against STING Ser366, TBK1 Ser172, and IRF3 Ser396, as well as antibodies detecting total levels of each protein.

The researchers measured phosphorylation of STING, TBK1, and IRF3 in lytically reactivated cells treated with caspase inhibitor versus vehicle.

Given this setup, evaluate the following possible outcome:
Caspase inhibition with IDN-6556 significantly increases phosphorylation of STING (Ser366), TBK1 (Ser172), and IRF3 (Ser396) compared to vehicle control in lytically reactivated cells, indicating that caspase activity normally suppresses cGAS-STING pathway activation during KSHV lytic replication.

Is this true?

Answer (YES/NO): YES